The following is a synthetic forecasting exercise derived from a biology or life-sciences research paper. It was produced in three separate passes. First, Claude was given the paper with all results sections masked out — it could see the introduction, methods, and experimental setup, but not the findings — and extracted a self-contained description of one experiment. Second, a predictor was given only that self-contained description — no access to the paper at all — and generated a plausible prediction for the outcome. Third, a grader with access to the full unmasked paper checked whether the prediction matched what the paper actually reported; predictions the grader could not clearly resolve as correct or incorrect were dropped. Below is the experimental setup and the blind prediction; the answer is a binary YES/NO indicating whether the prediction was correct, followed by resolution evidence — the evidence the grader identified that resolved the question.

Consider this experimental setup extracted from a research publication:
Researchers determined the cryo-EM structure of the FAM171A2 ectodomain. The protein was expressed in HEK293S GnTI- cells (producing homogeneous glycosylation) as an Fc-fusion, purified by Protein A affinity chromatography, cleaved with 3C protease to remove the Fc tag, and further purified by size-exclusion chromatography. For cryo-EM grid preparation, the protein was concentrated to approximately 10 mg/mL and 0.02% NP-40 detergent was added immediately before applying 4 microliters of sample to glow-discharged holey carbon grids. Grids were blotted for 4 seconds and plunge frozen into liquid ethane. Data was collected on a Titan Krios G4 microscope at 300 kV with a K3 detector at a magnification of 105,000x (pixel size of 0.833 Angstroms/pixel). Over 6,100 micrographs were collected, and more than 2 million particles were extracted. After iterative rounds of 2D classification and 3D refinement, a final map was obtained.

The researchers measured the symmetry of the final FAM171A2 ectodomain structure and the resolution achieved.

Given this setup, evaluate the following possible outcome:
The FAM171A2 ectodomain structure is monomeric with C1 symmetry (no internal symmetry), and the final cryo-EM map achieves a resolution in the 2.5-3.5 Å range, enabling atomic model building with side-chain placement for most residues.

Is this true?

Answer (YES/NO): NO